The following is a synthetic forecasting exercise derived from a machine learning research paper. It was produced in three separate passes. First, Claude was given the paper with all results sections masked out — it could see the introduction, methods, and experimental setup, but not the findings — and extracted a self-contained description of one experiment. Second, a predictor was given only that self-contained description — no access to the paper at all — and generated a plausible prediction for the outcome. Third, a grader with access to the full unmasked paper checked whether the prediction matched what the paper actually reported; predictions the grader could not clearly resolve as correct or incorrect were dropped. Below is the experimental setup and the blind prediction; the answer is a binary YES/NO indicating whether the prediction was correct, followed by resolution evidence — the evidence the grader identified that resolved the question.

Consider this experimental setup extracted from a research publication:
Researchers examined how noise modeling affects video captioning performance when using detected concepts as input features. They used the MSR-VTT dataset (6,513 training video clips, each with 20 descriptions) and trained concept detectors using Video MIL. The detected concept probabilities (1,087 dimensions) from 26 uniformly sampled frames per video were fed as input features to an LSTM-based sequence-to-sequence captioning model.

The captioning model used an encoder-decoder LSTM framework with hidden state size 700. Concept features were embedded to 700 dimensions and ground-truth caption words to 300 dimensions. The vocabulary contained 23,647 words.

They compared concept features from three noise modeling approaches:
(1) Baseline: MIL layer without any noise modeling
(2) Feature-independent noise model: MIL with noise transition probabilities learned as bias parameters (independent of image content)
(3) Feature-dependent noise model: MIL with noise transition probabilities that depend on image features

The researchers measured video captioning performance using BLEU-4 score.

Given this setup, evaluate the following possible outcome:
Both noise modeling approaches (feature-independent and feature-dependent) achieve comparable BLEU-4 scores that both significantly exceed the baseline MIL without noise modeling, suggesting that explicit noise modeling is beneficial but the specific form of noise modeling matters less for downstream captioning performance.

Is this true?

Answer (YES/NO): YES